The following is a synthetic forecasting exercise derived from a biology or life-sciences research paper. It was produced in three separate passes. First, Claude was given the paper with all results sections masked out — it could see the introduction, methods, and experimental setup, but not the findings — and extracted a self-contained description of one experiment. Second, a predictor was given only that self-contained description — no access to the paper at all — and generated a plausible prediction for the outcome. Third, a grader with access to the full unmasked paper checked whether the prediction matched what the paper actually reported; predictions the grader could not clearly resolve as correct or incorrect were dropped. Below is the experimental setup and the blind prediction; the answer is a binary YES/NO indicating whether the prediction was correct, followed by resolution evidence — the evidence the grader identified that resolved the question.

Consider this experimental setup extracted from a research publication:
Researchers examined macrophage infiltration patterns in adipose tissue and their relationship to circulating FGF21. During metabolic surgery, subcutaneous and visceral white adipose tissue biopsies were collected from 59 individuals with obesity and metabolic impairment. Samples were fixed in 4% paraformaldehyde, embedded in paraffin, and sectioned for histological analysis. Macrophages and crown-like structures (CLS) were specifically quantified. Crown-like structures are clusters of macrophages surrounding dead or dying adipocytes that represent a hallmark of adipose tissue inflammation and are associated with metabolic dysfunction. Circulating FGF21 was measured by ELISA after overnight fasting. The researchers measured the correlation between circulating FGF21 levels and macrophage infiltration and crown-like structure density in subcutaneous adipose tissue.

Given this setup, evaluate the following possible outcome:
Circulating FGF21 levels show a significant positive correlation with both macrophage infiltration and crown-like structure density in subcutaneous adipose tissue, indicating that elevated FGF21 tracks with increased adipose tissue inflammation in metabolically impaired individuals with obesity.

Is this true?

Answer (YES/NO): NO